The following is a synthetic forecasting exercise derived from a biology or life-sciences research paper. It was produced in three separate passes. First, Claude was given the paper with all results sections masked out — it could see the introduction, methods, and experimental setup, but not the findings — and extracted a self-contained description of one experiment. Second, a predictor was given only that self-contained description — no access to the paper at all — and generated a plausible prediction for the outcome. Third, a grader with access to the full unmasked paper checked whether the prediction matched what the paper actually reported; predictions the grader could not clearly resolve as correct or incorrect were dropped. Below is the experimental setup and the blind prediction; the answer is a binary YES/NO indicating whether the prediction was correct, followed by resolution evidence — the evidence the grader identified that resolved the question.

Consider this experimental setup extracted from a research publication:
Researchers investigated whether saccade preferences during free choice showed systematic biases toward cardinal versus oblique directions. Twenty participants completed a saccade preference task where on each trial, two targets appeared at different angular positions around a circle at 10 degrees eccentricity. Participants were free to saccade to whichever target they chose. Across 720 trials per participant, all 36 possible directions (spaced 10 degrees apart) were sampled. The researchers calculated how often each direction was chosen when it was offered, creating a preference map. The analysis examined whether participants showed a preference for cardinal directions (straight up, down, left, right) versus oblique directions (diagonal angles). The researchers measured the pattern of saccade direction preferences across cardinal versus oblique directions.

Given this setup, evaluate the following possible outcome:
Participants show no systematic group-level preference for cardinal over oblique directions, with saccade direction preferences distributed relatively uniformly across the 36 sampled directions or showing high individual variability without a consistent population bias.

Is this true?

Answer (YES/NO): NO